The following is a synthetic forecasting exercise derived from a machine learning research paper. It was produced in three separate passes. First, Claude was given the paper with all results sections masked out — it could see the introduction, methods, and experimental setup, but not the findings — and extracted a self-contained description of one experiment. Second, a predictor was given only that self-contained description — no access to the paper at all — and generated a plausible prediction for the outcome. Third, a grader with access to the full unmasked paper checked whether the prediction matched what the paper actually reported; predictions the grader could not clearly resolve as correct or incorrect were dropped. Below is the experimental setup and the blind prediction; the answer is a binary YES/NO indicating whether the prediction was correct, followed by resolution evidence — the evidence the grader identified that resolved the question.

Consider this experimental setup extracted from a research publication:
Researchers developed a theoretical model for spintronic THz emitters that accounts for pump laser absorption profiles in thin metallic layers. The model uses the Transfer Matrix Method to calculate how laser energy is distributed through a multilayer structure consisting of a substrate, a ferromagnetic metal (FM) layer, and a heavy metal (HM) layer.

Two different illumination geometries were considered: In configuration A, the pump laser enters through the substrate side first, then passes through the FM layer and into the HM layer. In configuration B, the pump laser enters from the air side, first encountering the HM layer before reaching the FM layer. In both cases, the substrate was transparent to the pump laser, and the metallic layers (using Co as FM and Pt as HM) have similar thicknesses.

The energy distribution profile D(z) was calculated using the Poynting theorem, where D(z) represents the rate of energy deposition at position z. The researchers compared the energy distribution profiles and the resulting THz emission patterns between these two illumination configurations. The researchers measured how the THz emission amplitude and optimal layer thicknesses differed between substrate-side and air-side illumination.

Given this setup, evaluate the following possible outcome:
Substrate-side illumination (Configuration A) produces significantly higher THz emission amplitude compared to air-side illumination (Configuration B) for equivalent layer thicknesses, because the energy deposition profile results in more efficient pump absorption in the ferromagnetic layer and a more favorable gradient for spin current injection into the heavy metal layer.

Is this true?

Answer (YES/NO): NO